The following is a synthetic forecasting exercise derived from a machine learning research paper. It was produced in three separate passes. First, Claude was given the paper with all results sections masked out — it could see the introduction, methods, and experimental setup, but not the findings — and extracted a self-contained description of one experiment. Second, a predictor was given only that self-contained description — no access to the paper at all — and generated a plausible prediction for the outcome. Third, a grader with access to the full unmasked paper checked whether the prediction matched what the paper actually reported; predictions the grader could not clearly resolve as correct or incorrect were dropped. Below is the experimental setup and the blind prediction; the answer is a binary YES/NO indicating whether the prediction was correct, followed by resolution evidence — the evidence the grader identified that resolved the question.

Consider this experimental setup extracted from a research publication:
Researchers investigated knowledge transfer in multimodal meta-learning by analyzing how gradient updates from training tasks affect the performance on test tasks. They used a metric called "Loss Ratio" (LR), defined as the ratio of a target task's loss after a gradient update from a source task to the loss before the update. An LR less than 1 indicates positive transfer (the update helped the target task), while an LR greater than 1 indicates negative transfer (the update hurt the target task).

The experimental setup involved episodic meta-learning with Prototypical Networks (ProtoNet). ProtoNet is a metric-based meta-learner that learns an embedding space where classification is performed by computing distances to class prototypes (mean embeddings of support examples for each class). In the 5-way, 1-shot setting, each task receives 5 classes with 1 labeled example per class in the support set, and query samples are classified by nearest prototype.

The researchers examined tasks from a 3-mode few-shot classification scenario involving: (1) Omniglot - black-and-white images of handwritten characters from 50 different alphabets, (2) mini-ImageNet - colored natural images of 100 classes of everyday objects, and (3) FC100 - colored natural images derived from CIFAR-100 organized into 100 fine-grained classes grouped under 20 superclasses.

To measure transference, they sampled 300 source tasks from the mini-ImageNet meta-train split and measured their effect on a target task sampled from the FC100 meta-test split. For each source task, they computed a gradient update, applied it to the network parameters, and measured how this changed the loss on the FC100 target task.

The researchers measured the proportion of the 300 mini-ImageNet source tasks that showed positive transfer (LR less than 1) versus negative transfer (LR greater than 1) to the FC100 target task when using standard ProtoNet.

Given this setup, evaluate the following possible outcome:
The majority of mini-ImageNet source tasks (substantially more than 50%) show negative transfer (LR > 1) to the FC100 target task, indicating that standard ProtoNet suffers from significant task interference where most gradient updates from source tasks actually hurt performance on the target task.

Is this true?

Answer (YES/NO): YES